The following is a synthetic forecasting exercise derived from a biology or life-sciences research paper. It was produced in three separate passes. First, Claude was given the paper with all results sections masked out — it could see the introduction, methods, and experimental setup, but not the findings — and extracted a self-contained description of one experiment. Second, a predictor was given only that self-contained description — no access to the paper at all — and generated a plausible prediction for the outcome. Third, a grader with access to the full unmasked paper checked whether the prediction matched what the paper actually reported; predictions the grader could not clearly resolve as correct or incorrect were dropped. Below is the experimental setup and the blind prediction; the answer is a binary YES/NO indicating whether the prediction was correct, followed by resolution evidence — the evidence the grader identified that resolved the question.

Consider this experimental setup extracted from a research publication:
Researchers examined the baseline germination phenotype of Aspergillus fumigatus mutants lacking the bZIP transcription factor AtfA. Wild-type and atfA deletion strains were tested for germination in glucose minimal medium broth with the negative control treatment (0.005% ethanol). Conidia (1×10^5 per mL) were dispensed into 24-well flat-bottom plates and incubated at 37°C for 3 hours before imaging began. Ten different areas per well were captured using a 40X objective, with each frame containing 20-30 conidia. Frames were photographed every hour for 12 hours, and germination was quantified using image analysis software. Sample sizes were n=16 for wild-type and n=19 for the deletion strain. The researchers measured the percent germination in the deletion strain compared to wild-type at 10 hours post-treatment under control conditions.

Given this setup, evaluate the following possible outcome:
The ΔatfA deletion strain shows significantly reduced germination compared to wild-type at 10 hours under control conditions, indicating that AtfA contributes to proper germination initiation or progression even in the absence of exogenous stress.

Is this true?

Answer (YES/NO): YES